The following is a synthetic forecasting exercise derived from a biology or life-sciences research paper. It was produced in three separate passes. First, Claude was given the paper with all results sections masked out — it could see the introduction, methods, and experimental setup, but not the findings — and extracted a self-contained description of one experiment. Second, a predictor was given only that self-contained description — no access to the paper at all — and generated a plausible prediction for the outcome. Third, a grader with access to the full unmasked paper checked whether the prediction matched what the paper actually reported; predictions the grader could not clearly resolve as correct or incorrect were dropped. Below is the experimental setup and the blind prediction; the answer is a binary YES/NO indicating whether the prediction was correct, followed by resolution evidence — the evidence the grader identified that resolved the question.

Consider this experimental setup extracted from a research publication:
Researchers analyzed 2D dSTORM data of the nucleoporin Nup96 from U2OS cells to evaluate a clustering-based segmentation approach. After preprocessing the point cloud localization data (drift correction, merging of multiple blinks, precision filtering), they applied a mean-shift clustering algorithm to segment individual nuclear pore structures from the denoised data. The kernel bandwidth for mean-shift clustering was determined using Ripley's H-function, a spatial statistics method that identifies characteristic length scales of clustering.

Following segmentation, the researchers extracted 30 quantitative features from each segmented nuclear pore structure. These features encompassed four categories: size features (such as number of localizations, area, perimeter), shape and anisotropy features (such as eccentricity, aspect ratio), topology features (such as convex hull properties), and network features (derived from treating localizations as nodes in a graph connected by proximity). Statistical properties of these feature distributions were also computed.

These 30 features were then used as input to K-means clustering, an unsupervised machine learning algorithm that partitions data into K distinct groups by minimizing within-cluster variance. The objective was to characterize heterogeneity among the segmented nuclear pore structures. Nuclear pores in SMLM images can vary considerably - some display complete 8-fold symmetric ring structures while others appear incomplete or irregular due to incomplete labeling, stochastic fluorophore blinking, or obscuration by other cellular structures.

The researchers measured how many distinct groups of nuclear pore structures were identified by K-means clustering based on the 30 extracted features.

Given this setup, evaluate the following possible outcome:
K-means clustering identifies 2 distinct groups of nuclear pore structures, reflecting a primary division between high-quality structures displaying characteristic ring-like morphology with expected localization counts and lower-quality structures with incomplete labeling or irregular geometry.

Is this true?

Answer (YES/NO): YES